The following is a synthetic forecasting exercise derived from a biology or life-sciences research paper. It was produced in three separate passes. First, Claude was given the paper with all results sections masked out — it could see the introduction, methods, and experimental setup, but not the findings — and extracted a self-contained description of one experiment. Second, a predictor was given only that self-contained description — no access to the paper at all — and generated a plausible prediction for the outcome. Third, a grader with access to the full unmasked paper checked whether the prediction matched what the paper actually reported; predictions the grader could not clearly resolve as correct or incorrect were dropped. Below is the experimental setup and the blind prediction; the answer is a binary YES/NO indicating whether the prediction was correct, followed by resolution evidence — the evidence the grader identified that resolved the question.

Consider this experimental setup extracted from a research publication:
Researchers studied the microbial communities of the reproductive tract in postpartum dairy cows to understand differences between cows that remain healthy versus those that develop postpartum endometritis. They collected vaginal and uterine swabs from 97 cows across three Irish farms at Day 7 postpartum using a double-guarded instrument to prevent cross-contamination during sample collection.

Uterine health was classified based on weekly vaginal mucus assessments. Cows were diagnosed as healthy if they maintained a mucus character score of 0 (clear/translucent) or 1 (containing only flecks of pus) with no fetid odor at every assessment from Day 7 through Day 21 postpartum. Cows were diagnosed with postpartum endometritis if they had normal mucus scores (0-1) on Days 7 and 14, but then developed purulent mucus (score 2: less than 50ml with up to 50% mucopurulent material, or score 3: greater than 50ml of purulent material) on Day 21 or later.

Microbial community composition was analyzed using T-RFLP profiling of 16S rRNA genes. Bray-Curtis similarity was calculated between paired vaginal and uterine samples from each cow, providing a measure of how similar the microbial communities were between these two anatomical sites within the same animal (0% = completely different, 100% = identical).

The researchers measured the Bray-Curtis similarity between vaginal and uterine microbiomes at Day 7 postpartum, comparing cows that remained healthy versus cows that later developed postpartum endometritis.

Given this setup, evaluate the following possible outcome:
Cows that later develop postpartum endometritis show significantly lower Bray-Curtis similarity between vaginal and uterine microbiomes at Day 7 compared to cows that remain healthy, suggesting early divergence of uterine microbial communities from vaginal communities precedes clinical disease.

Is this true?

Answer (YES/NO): NO